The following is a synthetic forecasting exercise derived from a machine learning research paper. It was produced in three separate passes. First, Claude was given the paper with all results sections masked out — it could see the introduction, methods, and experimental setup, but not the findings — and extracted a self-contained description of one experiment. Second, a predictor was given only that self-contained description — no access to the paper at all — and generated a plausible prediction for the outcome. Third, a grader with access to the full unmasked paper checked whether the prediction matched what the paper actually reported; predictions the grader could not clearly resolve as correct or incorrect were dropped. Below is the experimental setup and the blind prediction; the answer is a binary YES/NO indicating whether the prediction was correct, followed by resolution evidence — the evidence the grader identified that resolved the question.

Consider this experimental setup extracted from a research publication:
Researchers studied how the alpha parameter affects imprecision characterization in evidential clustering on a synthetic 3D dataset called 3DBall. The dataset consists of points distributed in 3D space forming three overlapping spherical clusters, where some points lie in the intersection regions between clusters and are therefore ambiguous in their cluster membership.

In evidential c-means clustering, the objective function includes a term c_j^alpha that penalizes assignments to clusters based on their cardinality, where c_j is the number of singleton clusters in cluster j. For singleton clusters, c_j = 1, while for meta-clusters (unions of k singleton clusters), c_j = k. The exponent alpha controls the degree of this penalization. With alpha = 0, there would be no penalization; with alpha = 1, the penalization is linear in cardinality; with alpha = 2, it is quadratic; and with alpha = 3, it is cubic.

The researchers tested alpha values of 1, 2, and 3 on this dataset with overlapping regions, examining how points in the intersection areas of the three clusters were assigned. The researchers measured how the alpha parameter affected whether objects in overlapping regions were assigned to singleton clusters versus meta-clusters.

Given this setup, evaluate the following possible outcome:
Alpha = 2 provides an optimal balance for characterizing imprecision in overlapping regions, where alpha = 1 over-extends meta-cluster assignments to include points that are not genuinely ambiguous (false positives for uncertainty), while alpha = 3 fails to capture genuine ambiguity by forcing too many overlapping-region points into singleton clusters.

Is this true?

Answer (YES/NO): NO